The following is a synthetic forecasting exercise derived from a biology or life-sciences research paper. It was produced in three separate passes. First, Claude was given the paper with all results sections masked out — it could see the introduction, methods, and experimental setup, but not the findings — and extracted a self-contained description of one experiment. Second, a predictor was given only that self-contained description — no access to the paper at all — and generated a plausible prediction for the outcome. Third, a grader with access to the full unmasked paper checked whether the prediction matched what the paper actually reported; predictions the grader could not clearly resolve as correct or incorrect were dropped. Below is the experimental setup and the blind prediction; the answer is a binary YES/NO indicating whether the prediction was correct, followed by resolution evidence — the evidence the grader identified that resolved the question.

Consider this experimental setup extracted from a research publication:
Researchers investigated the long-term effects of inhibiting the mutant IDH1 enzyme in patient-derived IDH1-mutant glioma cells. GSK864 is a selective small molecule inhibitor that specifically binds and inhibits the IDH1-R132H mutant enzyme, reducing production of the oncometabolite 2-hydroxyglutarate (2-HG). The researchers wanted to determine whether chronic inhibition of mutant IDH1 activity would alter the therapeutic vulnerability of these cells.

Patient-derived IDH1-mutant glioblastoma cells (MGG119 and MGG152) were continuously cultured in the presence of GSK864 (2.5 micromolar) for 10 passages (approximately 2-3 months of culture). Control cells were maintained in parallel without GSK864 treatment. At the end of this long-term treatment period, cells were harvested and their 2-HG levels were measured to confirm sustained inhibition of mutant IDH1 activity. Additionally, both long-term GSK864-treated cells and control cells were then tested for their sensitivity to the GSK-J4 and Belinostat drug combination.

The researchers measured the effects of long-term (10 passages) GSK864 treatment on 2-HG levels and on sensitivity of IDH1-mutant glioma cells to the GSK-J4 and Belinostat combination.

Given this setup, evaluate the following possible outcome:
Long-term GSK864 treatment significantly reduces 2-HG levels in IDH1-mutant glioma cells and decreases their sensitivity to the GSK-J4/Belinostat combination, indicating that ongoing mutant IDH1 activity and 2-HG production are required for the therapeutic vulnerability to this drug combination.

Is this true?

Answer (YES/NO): YES